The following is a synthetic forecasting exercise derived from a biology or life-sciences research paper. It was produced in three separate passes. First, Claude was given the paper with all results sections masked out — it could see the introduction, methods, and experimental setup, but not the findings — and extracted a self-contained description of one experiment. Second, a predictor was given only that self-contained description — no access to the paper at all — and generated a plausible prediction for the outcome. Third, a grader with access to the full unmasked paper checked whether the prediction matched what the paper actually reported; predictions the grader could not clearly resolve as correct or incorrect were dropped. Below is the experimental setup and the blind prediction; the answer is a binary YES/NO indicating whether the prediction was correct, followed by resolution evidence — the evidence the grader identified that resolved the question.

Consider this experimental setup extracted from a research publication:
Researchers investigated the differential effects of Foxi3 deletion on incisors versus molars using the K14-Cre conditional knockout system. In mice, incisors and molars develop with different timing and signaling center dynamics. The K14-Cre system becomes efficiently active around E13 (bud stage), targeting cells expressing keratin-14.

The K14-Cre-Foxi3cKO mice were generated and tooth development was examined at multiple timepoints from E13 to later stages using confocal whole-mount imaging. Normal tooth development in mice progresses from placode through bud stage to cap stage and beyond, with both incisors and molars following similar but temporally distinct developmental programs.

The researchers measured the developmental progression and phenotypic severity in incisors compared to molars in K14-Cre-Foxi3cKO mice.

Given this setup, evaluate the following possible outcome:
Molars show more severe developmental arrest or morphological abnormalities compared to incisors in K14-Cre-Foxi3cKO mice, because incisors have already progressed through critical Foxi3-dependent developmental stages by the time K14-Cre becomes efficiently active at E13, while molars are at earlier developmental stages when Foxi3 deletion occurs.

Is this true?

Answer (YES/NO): NO